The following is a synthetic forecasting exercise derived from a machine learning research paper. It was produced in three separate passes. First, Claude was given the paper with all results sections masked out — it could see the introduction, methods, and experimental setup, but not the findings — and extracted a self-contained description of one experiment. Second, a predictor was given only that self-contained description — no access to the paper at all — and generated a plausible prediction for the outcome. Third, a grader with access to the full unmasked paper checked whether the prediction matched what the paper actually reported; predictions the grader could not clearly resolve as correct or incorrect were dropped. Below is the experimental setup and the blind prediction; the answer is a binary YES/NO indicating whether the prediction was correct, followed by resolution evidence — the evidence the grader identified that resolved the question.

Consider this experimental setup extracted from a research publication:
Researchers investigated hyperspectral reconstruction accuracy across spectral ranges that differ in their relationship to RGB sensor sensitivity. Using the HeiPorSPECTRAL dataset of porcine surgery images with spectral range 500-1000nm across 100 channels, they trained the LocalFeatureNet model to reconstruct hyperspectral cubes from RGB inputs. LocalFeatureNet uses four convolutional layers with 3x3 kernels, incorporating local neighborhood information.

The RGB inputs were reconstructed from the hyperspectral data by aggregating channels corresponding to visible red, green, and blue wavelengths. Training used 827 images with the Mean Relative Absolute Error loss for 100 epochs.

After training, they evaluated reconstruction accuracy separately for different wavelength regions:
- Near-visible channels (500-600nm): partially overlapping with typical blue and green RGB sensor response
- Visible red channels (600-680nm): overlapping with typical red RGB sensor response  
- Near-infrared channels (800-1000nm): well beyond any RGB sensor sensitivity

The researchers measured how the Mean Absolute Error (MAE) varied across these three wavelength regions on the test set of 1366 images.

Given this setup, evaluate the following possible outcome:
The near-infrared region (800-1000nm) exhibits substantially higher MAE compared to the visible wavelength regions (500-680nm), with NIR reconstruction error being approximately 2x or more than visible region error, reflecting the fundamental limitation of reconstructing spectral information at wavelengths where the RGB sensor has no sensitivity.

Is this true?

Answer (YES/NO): NO